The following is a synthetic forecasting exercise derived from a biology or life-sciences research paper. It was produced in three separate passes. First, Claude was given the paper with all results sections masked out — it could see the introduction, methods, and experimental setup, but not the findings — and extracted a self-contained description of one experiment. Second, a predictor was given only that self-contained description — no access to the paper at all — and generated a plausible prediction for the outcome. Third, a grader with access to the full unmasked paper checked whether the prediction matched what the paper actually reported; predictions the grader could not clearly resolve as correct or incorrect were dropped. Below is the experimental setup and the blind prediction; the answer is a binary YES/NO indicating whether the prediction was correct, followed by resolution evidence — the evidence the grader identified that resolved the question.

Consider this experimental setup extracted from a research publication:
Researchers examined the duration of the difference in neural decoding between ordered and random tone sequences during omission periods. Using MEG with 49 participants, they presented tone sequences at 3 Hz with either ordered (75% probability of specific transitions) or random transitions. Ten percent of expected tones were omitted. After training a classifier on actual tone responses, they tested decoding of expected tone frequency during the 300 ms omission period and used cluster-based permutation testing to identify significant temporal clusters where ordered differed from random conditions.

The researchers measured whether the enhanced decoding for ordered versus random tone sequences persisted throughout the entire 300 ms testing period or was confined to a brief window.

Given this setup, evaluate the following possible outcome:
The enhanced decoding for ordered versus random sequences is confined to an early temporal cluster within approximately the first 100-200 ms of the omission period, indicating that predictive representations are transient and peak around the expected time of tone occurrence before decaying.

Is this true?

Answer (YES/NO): NO